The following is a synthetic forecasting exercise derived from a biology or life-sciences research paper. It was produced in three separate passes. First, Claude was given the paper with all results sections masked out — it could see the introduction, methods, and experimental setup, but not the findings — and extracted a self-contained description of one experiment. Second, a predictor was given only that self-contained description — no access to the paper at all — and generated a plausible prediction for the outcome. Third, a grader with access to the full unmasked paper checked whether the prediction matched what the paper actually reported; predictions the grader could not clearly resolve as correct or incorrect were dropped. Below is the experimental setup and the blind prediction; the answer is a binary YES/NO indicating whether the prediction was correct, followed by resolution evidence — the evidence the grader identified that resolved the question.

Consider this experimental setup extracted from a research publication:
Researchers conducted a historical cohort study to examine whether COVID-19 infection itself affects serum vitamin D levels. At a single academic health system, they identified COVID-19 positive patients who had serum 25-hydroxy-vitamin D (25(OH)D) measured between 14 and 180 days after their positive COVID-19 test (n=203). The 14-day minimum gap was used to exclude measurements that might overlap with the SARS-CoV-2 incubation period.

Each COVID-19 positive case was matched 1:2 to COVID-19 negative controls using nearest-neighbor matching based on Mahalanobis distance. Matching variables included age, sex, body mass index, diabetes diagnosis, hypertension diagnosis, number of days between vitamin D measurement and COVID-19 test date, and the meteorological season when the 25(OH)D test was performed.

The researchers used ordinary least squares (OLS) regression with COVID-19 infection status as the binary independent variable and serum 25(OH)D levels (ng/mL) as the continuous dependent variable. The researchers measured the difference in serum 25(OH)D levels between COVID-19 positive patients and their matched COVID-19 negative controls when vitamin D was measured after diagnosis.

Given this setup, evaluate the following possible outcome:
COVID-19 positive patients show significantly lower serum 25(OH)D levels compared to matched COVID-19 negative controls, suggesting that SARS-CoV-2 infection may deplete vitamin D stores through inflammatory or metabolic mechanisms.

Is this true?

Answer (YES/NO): YES